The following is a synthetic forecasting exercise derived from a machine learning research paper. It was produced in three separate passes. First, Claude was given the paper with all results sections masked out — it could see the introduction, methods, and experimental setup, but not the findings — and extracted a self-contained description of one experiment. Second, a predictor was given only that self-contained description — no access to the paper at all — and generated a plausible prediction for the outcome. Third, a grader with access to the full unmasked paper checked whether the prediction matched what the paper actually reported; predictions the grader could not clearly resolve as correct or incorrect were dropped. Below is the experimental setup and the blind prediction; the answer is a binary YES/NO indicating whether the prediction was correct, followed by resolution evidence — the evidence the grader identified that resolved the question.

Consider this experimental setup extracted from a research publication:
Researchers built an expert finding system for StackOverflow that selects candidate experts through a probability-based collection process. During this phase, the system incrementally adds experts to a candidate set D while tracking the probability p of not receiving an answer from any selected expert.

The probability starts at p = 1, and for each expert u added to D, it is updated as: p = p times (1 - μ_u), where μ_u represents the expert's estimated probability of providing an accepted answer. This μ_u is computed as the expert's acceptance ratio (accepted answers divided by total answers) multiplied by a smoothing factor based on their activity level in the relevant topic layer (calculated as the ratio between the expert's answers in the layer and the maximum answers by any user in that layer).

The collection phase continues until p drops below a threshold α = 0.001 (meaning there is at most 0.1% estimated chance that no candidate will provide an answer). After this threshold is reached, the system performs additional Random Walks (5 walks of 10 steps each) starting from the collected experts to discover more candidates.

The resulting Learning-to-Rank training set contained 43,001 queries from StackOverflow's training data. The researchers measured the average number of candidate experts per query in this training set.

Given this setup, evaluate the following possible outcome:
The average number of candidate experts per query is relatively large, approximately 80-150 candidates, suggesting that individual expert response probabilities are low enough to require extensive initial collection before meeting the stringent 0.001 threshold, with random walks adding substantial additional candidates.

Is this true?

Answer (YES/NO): NO